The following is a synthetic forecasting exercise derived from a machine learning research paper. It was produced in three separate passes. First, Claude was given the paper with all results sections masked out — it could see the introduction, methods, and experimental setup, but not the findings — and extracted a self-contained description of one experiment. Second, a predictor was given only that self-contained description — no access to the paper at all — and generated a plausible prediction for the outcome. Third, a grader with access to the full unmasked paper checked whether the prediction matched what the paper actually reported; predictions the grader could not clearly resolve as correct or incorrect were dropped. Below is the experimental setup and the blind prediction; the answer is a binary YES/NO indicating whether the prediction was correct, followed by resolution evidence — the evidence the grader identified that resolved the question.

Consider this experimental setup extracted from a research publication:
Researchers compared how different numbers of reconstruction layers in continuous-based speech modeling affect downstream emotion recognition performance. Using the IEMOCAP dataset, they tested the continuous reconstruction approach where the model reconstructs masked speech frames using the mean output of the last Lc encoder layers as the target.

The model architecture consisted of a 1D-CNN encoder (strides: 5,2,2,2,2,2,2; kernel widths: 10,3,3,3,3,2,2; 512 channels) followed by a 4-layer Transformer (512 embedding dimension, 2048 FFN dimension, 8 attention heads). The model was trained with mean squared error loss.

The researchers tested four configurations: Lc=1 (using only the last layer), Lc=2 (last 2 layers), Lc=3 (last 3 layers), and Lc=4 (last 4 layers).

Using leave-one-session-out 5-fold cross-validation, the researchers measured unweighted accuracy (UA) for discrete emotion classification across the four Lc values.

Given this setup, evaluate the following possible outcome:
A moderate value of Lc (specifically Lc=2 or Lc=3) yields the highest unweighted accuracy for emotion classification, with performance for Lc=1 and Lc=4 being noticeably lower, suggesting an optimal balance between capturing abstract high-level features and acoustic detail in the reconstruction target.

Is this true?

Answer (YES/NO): NO